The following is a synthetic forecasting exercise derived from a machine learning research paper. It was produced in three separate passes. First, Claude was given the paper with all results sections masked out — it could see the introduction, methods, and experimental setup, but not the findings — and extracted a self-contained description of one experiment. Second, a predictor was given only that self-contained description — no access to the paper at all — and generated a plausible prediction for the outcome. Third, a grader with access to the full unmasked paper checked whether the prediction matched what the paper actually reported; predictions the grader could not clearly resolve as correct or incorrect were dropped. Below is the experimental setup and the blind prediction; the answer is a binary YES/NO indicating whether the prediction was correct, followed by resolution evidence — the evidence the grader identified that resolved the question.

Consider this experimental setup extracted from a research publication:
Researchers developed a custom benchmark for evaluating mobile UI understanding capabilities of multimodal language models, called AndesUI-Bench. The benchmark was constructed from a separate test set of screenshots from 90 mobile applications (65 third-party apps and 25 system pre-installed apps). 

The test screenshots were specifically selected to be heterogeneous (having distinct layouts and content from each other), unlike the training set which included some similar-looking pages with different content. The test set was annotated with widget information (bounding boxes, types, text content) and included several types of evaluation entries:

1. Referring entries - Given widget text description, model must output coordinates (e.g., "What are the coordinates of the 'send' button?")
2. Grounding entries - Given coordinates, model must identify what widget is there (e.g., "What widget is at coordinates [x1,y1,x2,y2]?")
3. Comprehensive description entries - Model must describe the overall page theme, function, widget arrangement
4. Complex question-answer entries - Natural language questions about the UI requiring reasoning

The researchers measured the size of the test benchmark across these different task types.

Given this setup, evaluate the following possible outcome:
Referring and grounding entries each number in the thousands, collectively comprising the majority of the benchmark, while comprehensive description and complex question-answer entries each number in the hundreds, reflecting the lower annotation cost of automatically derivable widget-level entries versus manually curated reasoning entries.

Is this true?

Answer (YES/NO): NO